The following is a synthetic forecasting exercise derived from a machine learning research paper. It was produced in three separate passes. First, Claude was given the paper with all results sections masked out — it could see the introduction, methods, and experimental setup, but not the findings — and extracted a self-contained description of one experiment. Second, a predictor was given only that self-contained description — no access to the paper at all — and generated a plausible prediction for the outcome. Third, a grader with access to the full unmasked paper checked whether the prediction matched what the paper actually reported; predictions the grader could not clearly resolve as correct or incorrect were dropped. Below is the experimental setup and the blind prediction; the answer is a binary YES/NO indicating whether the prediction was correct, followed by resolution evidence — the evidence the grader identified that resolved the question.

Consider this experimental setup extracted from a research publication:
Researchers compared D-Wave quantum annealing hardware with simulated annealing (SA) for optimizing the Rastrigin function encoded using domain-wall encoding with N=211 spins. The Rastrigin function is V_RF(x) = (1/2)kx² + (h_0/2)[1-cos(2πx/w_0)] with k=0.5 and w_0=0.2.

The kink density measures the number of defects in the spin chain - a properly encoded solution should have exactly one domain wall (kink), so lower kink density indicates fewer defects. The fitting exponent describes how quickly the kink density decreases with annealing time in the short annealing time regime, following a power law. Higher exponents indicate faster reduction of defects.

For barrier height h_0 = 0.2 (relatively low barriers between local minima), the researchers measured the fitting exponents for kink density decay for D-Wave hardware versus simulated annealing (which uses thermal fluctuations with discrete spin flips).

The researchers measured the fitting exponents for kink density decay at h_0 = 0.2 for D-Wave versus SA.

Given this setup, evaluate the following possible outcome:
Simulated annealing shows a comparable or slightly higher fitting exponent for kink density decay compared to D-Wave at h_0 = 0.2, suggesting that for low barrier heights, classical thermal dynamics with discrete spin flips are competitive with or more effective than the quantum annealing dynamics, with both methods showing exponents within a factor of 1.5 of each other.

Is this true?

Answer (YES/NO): YES